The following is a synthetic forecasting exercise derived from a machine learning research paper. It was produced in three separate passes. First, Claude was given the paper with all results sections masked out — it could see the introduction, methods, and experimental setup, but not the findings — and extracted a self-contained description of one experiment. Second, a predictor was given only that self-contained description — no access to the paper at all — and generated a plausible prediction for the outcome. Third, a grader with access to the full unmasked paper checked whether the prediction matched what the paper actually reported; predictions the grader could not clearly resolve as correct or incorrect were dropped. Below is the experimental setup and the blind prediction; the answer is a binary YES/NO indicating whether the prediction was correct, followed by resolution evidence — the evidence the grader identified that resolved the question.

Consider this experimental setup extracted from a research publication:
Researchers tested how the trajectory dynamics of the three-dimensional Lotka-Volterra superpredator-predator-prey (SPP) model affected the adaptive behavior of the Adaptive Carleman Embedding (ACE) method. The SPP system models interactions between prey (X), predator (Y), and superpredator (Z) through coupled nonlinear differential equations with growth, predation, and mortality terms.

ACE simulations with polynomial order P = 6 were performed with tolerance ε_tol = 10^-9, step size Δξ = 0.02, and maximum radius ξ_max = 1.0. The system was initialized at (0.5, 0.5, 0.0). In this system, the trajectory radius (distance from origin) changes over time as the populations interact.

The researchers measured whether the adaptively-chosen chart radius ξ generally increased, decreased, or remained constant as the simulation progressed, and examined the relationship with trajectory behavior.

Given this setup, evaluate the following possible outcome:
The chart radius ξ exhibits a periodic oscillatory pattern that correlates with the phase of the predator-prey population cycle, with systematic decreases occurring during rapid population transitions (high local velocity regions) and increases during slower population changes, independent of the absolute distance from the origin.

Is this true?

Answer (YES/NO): NO